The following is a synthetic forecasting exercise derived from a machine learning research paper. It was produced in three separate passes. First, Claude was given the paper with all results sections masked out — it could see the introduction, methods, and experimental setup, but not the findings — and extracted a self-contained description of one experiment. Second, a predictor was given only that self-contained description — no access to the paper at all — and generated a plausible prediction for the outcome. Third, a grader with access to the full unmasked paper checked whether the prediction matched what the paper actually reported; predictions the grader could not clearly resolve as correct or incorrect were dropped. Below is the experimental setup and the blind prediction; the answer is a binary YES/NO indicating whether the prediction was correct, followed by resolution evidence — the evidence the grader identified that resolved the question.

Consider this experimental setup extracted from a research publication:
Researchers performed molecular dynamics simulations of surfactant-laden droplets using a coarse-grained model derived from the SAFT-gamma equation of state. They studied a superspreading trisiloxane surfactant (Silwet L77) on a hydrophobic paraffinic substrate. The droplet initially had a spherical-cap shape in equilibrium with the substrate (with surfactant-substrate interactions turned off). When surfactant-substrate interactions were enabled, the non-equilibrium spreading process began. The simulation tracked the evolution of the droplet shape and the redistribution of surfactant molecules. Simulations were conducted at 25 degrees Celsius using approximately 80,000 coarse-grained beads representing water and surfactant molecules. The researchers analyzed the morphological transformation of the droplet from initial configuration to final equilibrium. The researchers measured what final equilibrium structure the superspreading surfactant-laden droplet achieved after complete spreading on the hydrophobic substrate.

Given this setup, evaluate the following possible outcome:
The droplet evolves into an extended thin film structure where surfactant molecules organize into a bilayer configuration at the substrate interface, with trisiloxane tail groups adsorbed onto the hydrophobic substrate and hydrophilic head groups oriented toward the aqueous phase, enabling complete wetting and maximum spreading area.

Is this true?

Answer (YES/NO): NO